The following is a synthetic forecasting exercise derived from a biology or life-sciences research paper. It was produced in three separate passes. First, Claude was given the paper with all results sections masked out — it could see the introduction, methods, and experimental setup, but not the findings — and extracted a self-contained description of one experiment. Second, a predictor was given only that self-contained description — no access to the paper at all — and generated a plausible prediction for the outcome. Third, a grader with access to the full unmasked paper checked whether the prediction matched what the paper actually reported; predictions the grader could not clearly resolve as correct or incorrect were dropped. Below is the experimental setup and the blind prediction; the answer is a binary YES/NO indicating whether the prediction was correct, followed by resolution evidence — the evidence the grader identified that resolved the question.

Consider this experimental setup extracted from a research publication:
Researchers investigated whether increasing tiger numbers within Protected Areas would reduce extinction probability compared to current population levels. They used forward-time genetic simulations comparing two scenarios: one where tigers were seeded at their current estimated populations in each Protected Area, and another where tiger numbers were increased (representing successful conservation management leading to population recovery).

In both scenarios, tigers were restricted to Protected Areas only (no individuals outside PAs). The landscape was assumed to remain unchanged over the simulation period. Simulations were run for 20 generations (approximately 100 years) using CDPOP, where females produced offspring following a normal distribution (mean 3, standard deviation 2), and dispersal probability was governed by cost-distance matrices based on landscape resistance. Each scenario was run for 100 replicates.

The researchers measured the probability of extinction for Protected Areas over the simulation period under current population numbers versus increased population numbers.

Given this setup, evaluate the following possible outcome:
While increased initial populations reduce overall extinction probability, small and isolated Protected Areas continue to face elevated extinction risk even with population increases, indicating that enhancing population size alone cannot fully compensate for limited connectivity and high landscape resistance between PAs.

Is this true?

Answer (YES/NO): YES